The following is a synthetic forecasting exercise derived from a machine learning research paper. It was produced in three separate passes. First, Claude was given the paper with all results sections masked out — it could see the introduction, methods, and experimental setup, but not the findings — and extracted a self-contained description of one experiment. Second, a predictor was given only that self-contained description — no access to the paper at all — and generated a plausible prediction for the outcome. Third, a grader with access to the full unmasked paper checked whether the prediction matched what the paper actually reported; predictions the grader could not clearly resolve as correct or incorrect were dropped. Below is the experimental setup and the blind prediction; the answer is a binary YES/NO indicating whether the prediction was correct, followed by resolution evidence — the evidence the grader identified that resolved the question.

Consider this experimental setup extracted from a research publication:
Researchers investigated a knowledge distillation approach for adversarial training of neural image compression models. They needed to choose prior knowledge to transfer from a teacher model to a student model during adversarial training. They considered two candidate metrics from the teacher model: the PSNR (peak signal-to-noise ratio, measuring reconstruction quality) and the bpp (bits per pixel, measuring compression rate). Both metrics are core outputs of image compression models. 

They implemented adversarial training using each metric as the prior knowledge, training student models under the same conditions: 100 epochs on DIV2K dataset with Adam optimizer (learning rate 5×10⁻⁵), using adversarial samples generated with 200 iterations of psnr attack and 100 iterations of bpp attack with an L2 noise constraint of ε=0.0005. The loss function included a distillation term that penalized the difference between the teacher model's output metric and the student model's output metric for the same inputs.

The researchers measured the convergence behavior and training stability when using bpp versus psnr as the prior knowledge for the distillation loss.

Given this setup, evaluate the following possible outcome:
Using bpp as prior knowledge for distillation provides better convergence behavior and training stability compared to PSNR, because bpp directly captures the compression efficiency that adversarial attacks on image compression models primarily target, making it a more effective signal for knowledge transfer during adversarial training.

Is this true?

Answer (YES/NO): NO